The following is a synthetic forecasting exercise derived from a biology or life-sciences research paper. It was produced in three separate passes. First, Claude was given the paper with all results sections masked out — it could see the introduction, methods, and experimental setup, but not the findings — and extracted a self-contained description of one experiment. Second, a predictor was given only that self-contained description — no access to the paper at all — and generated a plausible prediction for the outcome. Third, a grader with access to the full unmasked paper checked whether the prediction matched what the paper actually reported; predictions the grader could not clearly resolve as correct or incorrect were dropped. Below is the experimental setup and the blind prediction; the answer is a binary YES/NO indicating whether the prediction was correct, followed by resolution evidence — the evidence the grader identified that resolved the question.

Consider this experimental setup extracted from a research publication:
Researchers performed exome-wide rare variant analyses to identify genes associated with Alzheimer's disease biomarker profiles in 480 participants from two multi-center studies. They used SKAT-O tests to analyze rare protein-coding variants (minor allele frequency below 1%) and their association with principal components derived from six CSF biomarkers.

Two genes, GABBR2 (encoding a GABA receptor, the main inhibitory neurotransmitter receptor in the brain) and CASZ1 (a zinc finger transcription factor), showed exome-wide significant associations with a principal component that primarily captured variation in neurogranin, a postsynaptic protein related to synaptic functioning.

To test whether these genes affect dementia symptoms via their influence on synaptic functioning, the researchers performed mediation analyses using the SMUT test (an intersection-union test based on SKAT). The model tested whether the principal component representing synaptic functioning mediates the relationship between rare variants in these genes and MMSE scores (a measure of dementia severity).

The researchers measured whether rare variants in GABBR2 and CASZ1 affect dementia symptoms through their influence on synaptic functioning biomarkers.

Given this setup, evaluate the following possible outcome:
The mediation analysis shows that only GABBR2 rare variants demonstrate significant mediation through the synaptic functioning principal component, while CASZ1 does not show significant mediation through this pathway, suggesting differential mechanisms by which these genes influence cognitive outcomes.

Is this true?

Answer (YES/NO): NO